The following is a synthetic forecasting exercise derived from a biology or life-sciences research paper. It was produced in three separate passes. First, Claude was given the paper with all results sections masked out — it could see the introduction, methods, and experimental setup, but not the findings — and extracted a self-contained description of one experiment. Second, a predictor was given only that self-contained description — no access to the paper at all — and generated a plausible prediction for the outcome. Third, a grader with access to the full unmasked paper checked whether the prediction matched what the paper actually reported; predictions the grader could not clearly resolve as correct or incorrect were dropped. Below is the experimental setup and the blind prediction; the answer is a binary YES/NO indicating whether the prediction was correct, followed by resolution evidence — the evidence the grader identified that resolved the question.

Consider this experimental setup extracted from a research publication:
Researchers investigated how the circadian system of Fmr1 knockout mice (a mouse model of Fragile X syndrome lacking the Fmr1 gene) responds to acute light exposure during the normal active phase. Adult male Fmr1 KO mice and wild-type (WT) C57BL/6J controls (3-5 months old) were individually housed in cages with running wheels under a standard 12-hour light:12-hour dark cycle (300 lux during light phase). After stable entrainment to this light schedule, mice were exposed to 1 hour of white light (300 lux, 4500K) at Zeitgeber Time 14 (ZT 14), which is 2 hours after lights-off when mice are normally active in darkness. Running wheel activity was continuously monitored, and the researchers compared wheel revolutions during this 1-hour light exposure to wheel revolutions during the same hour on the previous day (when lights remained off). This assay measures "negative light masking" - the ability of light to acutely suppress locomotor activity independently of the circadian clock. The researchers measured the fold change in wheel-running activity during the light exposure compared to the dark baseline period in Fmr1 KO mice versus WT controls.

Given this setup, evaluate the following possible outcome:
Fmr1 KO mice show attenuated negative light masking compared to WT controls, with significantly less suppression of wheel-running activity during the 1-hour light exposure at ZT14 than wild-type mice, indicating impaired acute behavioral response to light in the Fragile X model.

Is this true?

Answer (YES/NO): YES